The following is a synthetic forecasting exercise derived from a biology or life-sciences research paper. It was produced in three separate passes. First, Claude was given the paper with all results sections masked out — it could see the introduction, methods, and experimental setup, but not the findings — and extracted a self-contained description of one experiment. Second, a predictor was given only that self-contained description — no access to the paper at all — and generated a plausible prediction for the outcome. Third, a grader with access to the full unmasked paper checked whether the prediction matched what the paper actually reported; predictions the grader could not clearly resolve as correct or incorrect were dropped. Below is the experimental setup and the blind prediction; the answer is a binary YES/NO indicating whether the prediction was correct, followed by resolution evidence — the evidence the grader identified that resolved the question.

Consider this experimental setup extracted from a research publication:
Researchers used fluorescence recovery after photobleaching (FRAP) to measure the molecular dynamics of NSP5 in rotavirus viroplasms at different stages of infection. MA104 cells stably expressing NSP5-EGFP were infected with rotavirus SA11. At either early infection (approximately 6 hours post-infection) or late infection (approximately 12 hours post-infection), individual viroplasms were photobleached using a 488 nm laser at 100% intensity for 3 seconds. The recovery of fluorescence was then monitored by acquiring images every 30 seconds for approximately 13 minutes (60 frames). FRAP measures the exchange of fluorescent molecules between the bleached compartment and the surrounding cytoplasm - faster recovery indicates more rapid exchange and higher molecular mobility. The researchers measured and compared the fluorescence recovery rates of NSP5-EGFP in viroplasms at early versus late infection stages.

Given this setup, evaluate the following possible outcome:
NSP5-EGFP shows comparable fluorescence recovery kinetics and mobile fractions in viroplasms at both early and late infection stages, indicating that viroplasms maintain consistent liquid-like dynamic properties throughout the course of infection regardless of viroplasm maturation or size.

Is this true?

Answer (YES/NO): NO